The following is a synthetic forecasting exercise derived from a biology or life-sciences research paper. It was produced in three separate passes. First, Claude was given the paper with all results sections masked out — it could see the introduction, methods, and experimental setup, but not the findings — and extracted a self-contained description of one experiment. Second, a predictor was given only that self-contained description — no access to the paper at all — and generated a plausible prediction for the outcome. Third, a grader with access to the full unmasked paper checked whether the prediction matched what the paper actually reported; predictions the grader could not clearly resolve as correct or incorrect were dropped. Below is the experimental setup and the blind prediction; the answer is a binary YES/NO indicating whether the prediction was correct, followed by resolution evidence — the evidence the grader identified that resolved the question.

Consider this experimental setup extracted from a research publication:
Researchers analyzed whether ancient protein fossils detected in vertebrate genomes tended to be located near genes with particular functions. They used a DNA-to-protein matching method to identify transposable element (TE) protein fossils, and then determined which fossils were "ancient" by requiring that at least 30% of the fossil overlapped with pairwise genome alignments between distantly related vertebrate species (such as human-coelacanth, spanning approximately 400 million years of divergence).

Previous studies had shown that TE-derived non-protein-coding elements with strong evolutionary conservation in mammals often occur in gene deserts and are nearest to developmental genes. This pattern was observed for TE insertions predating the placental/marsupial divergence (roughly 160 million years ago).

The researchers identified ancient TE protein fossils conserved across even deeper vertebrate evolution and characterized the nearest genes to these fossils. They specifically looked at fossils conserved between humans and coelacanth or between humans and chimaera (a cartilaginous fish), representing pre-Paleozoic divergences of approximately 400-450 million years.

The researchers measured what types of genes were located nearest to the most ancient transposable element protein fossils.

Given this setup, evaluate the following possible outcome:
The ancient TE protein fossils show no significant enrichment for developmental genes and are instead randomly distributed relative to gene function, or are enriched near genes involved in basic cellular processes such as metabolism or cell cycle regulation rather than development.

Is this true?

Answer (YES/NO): NO